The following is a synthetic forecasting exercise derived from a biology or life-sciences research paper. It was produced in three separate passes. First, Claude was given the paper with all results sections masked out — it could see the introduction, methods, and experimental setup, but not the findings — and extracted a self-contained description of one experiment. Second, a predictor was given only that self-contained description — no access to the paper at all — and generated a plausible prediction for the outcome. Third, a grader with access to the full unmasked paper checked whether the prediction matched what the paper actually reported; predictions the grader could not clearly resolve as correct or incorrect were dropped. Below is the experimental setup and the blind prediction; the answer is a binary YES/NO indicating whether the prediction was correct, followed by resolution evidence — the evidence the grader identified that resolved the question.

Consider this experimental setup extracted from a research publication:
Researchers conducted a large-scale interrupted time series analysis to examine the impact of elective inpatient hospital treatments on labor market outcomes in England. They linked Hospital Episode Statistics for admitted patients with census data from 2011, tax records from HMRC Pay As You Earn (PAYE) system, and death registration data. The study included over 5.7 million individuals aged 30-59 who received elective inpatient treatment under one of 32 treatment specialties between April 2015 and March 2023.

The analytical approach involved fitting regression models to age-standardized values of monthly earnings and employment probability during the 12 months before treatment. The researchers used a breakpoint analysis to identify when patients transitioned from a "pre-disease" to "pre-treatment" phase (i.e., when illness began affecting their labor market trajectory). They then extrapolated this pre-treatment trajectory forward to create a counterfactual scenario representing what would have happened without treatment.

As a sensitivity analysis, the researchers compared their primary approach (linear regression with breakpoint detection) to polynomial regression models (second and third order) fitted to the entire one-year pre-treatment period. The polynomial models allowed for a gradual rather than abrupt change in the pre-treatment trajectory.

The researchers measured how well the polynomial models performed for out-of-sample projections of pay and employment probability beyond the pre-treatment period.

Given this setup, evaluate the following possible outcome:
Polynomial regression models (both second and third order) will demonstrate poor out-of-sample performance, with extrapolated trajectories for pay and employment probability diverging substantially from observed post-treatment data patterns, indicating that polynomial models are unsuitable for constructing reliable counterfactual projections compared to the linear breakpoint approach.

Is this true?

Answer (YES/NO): YES